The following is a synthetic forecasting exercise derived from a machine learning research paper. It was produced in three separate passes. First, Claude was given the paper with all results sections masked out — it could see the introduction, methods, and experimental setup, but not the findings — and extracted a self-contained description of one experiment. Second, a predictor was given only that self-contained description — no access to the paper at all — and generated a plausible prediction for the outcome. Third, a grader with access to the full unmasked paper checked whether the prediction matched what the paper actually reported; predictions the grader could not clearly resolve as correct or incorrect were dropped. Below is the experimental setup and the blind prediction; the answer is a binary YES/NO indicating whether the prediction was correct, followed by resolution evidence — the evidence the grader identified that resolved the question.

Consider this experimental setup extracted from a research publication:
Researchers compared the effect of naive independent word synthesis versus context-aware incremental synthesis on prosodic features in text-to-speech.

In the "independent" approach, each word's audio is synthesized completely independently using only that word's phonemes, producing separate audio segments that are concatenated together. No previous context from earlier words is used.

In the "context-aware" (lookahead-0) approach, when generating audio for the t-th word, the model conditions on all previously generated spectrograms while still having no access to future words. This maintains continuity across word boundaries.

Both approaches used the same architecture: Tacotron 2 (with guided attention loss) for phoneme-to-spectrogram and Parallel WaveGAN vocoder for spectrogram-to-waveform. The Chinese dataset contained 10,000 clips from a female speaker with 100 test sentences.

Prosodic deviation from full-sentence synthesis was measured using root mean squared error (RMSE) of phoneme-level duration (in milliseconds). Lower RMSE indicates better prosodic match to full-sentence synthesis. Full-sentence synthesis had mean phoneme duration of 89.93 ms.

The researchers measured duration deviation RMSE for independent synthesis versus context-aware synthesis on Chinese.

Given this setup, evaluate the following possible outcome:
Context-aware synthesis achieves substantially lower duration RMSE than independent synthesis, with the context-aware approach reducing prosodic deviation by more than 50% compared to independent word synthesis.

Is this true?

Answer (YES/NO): YES